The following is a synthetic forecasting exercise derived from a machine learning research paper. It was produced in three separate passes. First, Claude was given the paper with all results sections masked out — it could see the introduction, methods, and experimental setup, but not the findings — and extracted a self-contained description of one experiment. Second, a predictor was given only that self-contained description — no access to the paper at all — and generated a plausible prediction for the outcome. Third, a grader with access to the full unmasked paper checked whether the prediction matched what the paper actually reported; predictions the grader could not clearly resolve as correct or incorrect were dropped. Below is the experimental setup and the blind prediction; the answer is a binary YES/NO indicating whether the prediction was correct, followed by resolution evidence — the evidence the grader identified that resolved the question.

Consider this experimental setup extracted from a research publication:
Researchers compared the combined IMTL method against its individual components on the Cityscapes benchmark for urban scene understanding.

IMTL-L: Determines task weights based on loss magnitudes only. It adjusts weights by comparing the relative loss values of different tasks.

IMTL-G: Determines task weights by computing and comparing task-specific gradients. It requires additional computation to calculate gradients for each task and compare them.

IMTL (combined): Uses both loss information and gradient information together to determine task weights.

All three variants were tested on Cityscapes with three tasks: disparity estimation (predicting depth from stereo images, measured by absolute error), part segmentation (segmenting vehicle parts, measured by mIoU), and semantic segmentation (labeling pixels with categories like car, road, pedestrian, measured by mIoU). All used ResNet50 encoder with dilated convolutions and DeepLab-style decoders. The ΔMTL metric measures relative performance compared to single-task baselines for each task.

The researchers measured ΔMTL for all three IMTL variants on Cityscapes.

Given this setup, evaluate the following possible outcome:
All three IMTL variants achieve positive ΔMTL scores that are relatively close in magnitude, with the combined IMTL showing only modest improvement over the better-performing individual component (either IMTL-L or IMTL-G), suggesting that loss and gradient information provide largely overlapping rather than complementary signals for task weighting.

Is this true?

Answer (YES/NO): NO